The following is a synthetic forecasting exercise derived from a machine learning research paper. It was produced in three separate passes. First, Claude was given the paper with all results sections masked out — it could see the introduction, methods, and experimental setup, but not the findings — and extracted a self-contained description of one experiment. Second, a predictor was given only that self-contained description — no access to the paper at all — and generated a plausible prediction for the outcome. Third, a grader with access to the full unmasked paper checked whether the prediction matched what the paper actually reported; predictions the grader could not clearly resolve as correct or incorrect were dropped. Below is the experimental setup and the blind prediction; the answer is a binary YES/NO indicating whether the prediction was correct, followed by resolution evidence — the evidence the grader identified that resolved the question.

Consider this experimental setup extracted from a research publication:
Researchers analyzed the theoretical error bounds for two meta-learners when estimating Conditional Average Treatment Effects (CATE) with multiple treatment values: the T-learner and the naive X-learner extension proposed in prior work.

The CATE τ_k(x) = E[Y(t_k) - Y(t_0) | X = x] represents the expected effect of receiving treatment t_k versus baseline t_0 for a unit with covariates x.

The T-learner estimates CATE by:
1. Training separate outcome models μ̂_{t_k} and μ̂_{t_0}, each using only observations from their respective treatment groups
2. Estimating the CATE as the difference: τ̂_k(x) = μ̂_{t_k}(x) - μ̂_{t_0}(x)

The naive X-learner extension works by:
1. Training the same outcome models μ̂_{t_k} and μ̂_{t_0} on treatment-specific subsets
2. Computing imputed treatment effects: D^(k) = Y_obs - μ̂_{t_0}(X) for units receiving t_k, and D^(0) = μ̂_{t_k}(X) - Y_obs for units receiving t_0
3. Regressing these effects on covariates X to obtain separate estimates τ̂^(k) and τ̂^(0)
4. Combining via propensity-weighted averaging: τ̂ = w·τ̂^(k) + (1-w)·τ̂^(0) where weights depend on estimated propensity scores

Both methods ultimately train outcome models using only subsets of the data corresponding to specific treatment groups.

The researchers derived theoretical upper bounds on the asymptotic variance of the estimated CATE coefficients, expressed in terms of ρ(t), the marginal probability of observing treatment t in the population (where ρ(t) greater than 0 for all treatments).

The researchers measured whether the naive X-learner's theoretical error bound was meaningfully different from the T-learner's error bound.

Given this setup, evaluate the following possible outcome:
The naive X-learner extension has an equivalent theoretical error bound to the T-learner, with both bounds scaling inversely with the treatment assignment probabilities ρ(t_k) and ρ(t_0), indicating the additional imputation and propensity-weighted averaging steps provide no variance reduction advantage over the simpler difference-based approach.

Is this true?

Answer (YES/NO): YES